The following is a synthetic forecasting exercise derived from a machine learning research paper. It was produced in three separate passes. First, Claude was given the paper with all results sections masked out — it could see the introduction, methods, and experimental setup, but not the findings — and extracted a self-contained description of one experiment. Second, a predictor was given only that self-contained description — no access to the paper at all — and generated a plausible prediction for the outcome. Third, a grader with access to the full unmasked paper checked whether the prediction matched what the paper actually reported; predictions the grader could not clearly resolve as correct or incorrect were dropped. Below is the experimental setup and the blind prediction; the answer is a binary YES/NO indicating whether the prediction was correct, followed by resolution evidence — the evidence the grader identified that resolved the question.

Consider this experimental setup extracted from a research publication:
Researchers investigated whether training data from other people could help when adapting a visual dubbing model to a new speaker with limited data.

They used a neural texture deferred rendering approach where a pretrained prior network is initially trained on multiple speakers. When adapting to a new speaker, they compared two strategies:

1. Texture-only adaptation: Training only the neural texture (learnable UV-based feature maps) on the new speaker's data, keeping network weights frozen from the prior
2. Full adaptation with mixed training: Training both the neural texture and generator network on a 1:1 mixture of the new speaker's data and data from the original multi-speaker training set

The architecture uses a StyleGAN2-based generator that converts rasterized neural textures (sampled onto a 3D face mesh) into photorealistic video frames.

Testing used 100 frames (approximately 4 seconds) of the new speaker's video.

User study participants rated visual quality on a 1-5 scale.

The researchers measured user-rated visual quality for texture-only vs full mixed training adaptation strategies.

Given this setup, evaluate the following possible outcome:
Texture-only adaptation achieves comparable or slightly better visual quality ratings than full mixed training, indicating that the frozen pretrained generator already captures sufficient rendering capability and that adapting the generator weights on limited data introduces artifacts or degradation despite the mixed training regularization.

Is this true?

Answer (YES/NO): NO